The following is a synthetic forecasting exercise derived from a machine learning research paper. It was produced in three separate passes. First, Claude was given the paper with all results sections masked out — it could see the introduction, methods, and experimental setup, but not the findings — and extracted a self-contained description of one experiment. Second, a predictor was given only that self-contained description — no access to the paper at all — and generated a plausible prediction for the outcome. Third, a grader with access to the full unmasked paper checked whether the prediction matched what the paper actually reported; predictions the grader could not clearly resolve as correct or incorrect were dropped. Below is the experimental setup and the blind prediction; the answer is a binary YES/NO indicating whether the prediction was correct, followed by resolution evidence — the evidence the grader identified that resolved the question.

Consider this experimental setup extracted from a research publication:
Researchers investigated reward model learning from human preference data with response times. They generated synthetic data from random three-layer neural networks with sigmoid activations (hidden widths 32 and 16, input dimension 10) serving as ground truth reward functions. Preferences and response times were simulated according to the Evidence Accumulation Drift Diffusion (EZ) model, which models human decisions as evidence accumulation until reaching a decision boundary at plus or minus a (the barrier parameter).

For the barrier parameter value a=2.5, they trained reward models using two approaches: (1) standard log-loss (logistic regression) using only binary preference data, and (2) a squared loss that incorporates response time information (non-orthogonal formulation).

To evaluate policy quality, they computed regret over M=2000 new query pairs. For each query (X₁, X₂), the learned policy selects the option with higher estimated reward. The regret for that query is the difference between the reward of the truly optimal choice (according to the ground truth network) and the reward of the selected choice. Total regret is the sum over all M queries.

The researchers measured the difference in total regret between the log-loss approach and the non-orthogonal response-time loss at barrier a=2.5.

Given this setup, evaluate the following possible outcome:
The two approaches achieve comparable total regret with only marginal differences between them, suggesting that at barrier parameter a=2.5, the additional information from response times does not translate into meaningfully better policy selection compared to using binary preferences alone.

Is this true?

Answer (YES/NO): NO